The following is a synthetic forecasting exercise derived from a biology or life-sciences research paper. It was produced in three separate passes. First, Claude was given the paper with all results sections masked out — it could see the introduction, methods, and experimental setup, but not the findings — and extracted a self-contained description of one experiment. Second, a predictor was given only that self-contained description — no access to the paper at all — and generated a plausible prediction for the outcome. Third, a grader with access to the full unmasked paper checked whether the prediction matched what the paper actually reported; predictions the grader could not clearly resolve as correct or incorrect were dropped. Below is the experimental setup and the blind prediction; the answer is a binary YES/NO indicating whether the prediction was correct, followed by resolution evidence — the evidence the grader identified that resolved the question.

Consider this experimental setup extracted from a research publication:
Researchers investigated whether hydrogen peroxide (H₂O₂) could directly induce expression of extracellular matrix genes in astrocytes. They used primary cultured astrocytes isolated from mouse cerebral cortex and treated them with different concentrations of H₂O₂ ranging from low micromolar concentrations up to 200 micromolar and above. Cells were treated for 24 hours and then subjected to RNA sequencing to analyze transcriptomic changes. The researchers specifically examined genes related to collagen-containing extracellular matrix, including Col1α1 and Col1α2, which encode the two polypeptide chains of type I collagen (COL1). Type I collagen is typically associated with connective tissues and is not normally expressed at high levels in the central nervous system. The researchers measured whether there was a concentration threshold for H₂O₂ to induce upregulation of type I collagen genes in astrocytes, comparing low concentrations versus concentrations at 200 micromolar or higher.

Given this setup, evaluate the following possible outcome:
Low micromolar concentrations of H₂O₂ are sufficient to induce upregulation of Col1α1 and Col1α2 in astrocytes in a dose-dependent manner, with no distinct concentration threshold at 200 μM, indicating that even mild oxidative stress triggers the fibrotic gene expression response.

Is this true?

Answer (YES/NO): NO